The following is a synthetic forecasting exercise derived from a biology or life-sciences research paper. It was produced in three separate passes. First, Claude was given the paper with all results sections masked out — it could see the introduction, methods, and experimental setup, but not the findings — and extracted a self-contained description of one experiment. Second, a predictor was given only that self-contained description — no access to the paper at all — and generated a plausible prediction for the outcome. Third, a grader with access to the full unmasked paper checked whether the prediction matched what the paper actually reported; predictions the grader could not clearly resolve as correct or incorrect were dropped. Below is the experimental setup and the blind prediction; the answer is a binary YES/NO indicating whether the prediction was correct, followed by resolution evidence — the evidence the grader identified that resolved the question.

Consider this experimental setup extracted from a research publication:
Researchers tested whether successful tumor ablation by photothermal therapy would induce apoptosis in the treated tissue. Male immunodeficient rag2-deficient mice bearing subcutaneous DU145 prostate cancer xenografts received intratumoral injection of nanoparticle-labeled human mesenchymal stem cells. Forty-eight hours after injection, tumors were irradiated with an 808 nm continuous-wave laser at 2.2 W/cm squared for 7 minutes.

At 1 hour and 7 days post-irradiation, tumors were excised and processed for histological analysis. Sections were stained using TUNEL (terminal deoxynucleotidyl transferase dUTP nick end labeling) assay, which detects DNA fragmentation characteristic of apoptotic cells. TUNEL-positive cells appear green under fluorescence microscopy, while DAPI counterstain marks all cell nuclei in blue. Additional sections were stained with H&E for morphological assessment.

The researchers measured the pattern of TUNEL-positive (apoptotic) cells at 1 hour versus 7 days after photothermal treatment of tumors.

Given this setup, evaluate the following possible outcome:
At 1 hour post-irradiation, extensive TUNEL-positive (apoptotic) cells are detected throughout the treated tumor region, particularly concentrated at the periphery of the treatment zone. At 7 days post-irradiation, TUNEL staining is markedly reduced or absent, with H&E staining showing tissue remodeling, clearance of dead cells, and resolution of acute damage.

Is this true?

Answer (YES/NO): NO